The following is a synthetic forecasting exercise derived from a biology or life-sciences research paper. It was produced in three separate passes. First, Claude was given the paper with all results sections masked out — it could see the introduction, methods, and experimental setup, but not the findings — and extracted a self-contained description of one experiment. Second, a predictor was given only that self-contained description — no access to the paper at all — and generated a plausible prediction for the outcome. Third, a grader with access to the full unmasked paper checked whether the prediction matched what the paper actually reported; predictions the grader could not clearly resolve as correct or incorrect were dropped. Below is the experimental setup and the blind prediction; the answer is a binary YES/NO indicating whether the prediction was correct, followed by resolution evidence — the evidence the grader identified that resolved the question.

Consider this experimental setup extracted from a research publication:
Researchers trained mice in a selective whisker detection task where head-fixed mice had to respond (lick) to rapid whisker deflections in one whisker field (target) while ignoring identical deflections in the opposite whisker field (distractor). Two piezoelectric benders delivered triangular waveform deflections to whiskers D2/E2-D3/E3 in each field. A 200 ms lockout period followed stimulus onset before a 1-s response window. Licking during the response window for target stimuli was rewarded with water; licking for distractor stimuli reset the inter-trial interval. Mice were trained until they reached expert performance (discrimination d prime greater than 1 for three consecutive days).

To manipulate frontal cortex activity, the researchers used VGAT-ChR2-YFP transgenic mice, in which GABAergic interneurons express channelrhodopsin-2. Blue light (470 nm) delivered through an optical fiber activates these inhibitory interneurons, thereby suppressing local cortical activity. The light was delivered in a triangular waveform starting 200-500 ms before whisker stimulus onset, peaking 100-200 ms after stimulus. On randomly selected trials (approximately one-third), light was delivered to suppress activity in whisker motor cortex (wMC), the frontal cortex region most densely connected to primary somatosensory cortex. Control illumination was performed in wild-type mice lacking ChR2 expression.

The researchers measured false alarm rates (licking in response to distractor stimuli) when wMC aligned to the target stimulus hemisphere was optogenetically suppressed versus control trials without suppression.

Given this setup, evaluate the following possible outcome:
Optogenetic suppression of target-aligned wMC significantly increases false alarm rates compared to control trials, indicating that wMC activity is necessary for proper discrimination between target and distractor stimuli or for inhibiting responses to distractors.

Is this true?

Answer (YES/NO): YES